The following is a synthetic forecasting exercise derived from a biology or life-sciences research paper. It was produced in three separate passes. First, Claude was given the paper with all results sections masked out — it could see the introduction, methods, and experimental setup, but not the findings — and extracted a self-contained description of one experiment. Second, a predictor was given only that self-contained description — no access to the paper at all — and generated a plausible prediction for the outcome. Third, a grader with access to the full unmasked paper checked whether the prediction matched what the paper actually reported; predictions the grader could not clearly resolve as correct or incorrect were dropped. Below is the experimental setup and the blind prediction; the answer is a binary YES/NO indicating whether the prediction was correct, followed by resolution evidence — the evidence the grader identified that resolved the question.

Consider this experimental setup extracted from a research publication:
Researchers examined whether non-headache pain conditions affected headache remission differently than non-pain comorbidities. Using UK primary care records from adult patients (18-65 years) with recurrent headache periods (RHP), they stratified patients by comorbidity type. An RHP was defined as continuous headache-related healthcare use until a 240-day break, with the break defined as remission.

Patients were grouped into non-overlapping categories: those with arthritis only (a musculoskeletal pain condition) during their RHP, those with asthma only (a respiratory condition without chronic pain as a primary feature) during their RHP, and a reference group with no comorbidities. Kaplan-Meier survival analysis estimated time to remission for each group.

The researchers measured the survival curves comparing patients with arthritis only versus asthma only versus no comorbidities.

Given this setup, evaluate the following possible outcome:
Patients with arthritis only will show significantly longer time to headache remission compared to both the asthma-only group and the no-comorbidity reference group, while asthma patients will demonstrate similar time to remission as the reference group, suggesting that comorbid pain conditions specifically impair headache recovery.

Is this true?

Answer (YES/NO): NO